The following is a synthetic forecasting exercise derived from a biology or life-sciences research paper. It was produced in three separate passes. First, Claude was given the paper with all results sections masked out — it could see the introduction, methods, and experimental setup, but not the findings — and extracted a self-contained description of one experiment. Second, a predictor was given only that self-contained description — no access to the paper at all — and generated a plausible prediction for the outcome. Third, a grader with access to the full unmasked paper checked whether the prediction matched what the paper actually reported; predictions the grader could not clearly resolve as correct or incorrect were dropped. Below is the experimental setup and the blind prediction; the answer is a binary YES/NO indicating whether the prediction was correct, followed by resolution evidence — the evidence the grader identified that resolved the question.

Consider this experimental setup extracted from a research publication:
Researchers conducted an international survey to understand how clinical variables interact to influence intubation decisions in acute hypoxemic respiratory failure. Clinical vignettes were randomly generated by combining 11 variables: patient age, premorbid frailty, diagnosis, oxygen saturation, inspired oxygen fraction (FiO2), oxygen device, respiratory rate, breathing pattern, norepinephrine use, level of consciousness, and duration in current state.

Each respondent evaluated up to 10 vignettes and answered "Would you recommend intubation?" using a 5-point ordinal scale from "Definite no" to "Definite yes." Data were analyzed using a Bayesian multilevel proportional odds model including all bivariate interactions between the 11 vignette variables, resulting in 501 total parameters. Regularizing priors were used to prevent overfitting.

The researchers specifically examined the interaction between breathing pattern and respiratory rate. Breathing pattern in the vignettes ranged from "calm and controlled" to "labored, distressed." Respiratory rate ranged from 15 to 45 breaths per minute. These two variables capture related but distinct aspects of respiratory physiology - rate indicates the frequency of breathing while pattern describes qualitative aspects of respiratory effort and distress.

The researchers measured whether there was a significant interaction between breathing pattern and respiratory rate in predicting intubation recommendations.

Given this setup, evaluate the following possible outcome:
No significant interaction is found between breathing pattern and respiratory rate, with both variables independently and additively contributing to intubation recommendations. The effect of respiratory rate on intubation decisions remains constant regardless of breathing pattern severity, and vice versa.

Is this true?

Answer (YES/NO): YES